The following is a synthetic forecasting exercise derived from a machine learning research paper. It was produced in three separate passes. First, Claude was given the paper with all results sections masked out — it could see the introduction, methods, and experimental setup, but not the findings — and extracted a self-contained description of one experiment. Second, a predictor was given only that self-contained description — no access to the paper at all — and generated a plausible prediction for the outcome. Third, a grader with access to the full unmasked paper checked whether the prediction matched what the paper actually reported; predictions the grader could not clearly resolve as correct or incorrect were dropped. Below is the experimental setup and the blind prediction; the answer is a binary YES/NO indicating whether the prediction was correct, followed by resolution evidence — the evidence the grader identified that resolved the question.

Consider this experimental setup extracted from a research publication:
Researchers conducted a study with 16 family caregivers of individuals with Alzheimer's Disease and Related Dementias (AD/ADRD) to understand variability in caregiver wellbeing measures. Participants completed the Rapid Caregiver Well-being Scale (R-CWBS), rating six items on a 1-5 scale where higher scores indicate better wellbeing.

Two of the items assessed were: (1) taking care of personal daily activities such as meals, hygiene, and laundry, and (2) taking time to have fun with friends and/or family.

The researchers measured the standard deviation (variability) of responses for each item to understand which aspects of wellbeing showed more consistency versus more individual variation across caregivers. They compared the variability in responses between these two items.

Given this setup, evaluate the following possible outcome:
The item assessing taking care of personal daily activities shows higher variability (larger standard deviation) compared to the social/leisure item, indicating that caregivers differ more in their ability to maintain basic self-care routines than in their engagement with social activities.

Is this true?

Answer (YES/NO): NO